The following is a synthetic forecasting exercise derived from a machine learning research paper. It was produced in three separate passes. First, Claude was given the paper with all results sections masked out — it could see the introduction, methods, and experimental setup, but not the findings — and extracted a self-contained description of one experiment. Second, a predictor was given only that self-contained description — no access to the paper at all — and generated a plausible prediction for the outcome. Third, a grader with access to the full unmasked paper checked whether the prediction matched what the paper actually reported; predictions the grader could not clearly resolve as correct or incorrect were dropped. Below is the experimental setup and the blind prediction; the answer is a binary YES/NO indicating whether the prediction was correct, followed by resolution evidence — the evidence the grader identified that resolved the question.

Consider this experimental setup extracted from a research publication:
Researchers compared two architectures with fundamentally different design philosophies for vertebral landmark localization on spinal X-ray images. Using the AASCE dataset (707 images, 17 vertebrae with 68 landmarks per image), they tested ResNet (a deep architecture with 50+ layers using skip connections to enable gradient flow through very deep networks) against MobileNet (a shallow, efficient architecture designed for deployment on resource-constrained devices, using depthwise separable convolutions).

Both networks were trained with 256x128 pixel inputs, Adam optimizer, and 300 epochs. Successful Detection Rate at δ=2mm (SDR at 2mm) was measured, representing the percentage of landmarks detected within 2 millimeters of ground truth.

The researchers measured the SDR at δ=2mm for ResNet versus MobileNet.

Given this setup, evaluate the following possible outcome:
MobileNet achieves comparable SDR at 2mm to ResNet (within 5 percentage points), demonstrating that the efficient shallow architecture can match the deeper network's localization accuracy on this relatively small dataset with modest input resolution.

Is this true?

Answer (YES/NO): YES